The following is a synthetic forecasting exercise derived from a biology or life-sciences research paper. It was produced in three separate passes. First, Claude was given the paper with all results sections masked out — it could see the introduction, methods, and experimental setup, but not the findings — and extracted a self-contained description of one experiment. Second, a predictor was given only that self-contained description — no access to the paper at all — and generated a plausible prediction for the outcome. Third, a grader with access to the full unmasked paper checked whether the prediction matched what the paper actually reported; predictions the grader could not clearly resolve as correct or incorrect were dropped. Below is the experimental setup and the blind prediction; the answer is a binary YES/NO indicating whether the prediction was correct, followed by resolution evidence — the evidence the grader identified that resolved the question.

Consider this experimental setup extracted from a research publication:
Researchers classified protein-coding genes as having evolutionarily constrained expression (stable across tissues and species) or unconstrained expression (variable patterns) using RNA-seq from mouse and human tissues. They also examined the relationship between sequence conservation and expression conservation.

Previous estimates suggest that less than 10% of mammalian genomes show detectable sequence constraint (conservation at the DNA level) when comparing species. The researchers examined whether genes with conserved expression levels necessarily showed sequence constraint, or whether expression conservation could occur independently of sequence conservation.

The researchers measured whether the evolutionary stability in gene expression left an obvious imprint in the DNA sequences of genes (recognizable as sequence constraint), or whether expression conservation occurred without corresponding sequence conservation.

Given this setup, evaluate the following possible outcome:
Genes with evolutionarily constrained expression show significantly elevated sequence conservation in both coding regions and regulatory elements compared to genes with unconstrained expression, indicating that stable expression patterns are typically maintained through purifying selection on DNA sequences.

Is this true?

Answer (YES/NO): NO